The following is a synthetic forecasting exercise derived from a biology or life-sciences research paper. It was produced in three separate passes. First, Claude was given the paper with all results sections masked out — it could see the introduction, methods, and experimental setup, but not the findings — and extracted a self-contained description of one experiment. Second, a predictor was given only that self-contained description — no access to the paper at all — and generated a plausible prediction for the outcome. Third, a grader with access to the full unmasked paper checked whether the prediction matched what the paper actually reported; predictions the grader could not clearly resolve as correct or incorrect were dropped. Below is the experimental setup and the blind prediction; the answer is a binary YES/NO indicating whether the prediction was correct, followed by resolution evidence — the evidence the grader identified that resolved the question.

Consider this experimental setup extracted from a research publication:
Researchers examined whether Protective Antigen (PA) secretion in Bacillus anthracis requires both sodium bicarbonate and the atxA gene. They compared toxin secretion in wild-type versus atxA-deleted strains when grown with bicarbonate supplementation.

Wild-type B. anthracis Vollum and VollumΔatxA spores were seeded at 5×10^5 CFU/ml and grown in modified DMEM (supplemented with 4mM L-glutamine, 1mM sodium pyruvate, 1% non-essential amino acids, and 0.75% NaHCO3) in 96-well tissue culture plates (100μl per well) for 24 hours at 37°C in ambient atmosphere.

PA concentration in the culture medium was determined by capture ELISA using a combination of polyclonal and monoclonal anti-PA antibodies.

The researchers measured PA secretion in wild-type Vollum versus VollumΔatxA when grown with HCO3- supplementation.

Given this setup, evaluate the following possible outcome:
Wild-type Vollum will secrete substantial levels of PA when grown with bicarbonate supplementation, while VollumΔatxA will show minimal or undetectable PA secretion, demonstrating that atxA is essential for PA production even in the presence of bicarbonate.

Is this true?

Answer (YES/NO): YES